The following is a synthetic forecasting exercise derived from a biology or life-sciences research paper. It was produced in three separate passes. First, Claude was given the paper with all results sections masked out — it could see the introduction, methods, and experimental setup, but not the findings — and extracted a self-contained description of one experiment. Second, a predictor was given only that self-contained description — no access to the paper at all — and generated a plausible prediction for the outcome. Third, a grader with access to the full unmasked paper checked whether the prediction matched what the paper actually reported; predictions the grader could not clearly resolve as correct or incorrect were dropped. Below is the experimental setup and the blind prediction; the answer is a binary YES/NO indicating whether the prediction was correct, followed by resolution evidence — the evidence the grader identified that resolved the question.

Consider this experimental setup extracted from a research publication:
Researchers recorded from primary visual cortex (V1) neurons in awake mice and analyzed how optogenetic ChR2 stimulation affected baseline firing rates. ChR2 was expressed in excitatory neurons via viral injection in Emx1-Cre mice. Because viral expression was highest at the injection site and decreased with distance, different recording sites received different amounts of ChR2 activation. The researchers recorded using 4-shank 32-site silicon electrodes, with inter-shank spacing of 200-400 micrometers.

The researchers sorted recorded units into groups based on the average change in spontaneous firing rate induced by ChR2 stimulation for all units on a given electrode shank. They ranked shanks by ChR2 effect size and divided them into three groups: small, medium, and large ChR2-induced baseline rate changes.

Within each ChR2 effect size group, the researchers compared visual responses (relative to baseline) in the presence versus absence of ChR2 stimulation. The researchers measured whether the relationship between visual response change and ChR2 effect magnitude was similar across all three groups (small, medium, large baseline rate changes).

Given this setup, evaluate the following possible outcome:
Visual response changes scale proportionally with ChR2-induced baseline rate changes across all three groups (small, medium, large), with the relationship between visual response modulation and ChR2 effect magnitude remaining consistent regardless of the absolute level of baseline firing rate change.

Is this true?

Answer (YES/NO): NO